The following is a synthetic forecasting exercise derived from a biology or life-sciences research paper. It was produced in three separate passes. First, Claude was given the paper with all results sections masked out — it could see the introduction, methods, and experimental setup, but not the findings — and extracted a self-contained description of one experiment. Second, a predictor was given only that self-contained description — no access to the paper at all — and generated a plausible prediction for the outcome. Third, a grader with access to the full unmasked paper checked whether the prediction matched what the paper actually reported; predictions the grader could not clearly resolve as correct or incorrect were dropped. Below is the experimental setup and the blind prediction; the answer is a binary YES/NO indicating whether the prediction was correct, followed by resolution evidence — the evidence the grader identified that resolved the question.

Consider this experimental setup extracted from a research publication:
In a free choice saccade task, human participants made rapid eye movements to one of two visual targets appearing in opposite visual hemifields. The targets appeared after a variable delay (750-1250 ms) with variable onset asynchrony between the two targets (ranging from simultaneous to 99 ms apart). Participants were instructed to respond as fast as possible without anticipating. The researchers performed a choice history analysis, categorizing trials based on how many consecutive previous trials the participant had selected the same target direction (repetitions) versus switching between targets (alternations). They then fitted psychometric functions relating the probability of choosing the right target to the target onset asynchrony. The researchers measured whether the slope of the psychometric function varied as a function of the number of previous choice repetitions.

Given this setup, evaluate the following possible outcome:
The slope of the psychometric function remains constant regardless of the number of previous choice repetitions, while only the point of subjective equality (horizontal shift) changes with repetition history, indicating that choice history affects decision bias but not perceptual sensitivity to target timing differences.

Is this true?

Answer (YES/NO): NO